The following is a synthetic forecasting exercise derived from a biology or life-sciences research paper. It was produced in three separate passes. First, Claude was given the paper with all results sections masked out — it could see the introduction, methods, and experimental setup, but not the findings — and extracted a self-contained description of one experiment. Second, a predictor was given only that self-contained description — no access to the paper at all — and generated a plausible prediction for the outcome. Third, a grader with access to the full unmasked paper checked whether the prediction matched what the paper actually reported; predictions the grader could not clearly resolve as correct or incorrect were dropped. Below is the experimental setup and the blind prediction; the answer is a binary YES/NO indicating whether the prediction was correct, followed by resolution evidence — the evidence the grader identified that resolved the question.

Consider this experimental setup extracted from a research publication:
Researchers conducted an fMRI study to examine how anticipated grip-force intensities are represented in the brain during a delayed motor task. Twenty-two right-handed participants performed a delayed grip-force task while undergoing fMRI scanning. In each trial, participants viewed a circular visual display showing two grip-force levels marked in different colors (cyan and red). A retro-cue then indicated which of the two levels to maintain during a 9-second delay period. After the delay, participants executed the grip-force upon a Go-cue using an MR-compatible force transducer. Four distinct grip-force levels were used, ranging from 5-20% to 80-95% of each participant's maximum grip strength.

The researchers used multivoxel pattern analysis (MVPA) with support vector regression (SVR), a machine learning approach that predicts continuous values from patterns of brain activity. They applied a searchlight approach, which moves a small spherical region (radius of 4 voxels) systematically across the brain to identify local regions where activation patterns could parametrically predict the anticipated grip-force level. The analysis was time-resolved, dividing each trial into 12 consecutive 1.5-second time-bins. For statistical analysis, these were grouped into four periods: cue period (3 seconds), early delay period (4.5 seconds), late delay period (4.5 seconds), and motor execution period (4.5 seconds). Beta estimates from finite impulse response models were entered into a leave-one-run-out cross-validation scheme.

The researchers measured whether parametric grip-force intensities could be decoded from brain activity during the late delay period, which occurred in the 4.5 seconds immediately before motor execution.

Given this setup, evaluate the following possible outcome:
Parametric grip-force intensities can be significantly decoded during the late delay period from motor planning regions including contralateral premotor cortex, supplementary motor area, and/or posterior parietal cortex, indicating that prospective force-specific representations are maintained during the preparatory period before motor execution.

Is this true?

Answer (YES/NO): YES